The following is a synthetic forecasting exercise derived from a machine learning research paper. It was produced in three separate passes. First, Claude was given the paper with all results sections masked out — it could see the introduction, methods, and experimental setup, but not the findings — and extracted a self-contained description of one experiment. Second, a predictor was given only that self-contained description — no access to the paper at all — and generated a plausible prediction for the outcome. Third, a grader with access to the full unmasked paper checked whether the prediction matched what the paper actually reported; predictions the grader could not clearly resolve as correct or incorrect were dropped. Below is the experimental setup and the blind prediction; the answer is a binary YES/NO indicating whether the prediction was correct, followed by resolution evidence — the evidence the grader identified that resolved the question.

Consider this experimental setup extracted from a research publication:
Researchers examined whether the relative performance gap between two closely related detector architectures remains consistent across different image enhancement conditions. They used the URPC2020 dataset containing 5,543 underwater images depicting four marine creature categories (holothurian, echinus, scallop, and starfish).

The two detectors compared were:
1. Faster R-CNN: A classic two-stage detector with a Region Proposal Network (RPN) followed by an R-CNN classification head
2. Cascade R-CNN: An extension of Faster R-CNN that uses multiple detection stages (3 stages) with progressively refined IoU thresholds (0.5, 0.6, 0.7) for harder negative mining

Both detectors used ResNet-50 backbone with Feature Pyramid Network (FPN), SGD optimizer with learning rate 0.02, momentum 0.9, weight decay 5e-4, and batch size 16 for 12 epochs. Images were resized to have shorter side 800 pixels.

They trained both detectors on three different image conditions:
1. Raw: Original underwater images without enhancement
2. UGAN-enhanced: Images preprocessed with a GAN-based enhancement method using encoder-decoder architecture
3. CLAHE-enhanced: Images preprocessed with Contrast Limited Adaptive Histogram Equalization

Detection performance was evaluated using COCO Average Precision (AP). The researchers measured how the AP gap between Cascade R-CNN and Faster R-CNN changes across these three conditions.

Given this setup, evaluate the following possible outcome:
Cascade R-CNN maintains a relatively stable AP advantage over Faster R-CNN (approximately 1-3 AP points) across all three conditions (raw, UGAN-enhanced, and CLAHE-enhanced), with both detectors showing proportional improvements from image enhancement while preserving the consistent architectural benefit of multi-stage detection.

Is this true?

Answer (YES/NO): NO